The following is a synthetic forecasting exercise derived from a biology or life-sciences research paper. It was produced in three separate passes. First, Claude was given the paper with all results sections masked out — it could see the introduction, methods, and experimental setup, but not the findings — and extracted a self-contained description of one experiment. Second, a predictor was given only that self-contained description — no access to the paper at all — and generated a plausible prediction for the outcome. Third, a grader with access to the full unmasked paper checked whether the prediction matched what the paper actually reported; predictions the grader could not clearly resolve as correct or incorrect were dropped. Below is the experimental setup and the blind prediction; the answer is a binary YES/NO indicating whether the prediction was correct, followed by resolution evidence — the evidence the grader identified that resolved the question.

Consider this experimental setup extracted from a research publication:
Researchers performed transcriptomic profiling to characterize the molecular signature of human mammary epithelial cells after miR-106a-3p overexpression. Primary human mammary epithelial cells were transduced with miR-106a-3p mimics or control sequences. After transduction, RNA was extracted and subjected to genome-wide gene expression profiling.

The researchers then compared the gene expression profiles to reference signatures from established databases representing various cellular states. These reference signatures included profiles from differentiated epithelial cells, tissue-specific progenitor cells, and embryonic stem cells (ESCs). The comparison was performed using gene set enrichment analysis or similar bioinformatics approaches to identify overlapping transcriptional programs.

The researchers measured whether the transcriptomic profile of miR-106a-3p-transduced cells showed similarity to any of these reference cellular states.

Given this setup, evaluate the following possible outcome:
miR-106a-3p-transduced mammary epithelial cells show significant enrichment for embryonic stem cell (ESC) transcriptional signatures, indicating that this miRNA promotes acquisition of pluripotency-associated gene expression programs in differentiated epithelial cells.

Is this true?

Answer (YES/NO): NO